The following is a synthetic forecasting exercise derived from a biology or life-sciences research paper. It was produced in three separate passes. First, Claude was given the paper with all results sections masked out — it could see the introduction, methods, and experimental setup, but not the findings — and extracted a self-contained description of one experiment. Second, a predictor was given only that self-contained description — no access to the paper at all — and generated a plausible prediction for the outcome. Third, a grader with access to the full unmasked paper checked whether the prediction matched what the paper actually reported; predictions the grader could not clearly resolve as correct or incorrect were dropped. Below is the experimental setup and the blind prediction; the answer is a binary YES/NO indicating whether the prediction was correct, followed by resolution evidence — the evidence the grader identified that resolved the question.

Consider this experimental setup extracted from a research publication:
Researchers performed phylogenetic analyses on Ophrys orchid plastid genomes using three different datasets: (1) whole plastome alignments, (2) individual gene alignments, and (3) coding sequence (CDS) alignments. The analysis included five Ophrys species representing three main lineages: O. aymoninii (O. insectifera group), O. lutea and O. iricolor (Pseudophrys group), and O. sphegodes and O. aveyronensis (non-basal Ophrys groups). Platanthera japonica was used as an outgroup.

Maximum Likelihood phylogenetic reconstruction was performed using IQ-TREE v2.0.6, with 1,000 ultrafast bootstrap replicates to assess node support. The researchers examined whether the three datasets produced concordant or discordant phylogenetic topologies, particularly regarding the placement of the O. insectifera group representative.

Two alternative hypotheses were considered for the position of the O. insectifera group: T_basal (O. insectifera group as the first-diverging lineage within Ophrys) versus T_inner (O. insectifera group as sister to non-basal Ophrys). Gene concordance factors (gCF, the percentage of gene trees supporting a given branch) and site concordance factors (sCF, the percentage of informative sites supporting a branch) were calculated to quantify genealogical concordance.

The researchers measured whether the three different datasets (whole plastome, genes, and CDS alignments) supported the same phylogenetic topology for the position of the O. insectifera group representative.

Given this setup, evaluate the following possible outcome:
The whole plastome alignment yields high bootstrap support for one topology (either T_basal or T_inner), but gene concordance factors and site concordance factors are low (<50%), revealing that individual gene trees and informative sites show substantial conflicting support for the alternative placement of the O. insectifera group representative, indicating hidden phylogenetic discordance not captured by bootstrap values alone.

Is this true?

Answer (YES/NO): NO